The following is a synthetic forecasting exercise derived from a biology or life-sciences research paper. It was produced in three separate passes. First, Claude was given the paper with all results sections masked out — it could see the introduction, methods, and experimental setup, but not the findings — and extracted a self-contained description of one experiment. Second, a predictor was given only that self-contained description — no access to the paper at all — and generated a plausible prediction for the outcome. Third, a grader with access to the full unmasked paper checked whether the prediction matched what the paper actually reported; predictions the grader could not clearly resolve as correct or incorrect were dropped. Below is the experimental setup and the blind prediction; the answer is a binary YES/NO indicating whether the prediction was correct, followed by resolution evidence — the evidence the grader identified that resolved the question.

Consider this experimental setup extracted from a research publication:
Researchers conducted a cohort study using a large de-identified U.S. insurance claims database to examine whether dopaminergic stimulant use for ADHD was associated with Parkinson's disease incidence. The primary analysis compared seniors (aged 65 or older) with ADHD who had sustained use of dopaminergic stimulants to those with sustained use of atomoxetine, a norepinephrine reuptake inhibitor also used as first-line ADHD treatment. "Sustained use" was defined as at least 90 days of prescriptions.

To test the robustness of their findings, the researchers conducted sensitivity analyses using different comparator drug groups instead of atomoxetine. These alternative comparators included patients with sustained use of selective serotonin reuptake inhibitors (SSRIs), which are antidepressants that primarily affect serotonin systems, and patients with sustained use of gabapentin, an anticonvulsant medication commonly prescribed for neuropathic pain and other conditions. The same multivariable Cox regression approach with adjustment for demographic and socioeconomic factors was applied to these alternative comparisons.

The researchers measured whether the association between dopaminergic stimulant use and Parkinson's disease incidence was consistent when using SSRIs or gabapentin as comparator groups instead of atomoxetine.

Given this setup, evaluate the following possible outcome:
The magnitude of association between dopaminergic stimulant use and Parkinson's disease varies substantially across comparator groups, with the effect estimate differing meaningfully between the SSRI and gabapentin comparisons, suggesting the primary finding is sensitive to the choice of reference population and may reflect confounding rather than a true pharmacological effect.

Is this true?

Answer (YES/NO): NO